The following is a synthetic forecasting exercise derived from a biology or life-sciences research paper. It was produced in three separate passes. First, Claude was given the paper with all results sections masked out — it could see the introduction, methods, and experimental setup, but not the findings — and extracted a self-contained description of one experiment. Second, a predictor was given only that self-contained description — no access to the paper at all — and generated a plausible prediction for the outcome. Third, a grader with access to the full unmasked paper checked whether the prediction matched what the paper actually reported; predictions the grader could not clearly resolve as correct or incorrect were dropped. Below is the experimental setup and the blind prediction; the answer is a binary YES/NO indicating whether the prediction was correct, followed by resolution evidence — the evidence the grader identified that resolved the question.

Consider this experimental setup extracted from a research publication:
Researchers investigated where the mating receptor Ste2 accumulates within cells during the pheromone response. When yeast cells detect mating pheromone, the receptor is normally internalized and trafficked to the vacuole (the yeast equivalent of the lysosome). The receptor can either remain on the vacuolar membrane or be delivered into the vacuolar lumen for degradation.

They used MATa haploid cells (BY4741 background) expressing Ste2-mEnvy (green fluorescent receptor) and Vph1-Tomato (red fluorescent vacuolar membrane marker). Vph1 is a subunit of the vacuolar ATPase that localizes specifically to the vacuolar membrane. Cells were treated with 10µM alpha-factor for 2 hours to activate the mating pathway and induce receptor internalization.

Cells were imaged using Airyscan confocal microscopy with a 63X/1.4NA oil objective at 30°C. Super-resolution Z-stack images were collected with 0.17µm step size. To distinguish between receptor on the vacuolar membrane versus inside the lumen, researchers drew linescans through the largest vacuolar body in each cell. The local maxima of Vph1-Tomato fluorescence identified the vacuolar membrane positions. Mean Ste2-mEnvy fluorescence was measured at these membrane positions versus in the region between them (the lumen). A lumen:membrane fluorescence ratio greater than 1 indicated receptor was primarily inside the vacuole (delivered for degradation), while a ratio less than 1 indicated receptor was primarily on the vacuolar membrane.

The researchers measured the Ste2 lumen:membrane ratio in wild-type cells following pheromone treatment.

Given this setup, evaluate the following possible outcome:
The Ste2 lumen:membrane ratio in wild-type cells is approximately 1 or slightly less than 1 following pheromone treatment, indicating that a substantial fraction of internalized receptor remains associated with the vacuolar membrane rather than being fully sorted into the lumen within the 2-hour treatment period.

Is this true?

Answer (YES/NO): NO